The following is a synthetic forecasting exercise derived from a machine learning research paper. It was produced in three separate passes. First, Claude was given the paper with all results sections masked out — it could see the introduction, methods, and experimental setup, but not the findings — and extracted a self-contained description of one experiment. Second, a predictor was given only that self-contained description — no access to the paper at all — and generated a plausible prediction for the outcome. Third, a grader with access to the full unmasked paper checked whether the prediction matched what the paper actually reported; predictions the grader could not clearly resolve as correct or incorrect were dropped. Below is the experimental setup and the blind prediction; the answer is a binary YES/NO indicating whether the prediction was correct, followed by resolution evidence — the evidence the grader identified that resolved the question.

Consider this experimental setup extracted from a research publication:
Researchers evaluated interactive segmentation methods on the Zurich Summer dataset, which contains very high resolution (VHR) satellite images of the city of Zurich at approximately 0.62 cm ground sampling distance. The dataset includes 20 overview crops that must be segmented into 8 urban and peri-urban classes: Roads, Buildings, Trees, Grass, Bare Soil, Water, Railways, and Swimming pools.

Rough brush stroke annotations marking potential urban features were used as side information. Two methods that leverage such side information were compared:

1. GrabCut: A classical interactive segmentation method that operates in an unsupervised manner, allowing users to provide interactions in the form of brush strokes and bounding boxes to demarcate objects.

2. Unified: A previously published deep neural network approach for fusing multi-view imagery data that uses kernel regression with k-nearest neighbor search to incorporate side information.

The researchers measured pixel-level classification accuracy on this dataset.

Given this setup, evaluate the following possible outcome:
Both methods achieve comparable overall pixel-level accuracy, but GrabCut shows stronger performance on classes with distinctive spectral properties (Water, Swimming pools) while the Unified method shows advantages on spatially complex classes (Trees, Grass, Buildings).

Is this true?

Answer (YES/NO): NO